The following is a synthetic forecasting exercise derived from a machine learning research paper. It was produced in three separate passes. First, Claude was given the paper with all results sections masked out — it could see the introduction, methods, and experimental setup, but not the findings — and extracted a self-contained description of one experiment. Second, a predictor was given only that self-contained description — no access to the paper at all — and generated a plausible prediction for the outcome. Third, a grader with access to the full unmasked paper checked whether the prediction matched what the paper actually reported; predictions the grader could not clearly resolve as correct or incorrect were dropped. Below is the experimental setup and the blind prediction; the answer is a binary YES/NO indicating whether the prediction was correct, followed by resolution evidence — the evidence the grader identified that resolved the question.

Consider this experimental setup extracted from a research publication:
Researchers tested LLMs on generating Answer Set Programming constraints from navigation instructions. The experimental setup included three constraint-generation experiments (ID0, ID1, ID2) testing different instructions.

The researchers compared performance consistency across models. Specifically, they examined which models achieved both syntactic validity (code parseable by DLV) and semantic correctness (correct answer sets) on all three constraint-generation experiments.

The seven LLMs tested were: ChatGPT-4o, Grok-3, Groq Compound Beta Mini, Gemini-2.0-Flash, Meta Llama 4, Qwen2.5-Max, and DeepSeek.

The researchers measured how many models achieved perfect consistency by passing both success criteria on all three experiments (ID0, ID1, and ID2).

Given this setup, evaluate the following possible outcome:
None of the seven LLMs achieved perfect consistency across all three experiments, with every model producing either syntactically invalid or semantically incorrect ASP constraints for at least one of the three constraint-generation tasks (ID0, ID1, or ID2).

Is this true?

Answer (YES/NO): NO